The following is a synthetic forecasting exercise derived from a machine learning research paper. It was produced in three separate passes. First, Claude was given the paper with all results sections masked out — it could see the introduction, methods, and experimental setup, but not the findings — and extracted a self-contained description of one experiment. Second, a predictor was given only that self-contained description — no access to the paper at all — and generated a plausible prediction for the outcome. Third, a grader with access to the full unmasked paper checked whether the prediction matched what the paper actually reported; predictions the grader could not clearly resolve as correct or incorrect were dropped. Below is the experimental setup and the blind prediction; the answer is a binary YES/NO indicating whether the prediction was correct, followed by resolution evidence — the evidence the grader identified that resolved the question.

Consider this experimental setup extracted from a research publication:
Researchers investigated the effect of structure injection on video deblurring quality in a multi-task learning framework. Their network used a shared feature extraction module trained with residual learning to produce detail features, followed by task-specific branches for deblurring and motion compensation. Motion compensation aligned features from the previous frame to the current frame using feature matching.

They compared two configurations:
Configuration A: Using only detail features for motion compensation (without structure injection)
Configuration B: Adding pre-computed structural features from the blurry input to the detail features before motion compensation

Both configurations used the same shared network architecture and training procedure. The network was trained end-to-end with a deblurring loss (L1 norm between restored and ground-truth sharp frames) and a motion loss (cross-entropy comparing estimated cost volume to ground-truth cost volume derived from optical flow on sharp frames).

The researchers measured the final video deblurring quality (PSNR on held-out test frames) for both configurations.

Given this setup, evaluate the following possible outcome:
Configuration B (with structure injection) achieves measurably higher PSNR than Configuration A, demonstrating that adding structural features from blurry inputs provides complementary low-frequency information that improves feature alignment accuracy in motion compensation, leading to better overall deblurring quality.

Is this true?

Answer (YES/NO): YES